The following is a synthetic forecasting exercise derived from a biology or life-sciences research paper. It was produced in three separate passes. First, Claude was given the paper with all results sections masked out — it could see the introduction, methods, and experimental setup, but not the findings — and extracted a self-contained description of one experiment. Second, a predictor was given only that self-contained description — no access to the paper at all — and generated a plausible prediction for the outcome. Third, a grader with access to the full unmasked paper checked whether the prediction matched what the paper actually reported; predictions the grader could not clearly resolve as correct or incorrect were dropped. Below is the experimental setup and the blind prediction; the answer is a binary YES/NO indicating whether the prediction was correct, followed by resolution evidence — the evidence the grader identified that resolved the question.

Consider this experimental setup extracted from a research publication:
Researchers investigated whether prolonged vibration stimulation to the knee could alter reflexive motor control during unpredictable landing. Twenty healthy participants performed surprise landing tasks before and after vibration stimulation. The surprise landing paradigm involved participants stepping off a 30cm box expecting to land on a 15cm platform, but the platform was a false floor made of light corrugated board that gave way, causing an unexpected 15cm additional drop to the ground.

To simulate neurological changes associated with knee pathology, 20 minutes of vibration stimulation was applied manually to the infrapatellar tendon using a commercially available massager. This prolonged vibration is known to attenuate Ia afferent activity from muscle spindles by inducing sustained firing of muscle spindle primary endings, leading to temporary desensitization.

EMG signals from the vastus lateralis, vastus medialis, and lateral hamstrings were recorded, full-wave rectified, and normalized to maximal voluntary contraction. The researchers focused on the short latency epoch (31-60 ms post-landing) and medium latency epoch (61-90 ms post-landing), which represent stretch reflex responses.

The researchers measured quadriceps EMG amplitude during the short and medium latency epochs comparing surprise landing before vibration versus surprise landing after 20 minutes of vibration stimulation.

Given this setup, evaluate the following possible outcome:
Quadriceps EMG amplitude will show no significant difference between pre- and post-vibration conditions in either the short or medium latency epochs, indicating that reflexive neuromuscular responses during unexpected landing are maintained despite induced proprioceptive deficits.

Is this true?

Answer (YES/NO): NO